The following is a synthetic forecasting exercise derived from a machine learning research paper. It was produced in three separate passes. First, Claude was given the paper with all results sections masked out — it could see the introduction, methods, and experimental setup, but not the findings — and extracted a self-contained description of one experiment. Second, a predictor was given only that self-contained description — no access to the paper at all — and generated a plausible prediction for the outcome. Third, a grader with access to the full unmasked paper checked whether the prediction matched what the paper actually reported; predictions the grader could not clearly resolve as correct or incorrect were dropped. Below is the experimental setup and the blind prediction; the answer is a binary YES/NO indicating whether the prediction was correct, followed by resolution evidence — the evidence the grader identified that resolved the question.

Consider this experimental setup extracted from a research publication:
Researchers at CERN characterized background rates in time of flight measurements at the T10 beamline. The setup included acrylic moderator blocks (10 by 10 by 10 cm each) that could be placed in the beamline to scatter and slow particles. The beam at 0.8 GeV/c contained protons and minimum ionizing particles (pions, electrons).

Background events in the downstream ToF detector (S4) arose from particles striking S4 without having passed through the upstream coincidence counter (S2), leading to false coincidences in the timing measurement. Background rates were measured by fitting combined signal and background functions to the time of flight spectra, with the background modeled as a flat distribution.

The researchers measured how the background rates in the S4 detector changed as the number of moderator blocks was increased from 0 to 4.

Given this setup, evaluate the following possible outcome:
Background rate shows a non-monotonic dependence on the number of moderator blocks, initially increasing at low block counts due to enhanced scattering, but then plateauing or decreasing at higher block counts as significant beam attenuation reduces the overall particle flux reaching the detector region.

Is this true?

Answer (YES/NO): YES